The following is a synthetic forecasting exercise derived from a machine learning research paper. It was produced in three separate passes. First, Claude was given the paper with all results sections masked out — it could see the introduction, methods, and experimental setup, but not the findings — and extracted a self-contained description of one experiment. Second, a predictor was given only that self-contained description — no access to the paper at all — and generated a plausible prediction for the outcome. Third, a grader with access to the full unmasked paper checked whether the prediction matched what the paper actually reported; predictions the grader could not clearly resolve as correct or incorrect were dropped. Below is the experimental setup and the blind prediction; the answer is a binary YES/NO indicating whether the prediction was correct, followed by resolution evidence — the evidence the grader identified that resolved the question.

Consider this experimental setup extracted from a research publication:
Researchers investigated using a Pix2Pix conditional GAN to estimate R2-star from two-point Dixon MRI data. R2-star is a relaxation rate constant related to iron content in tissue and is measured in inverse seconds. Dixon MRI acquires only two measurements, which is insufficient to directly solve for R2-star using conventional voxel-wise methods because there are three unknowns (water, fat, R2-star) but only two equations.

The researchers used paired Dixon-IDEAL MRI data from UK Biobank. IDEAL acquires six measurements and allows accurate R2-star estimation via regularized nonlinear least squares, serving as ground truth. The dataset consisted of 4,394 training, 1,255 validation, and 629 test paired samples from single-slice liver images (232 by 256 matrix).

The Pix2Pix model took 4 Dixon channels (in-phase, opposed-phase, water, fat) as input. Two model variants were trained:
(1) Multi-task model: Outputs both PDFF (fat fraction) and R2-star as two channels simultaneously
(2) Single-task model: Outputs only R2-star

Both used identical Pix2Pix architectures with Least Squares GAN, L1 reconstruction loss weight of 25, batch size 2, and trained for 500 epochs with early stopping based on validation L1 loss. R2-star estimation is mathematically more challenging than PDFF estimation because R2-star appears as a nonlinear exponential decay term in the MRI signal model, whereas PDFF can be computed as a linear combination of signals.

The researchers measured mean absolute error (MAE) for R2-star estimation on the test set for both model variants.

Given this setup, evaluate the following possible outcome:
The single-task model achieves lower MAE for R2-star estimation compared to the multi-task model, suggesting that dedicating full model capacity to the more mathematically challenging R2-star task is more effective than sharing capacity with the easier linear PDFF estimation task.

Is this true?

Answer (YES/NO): YES